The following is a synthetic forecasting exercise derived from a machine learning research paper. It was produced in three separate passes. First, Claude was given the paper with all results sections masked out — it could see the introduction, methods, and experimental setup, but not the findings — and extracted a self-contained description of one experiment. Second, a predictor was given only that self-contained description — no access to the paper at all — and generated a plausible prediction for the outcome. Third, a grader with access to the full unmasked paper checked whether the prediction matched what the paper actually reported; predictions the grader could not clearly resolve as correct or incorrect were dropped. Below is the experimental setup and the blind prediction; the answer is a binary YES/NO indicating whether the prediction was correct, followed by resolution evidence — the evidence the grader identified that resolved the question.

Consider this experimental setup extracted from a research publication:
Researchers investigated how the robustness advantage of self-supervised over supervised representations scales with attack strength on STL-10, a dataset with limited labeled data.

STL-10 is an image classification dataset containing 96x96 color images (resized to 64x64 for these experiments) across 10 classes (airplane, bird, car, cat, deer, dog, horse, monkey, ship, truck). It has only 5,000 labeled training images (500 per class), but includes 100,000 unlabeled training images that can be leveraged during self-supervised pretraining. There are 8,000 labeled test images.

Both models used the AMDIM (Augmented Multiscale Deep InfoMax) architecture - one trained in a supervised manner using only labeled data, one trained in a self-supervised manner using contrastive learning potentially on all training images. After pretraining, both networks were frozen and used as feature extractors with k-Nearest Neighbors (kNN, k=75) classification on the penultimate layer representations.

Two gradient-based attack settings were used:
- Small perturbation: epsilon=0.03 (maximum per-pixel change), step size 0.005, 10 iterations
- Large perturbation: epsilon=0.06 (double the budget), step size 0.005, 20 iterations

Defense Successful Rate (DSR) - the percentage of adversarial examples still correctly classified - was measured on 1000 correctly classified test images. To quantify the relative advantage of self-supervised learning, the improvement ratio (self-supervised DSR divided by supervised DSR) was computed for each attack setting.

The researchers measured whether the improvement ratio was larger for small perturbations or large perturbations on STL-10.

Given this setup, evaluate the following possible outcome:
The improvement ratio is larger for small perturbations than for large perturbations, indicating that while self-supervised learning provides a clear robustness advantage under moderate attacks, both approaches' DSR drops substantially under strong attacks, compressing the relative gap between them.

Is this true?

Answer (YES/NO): NO